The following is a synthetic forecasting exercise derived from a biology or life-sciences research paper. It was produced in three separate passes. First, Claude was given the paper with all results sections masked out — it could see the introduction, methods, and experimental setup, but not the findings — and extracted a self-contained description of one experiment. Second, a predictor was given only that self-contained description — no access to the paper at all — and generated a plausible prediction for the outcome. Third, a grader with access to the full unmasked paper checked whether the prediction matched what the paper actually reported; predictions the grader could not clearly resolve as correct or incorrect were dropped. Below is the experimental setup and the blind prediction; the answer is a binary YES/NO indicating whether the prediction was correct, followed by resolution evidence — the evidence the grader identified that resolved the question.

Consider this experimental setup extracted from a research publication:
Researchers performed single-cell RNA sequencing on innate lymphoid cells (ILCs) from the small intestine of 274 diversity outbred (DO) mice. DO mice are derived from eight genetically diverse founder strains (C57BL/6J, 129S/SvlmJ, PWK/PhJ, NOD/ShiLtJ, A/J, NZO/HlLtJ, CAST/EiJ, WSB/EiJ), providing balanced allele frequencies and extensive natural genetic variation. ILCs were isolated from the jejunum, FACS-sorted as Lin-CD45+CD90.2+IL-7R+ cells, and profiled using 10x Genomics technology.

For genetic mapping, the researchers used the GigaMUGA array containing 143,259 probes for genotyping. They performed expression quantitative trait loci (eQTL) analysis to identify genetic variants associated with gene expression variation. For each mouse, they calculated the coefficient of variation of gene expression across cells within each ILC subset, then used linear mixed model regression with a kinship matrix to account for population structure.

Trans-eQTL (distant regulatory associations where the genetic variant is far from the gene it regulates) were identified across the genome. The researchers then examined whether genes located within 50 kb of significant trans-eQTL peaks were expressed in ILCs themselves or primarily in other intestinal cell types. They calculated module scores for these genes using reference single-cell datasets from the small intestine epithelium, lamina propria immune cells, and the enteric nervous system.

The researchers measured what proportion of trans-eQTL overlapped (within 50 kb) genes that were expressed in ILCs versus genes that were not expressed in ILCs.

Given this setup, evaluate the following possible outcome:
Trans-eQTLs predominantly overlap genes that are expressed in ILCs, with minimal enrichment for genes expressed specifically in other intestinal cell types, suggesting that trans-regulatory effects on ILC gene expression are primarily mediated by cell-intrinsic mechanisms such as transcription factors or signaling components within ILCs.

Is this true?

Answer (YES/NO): NO